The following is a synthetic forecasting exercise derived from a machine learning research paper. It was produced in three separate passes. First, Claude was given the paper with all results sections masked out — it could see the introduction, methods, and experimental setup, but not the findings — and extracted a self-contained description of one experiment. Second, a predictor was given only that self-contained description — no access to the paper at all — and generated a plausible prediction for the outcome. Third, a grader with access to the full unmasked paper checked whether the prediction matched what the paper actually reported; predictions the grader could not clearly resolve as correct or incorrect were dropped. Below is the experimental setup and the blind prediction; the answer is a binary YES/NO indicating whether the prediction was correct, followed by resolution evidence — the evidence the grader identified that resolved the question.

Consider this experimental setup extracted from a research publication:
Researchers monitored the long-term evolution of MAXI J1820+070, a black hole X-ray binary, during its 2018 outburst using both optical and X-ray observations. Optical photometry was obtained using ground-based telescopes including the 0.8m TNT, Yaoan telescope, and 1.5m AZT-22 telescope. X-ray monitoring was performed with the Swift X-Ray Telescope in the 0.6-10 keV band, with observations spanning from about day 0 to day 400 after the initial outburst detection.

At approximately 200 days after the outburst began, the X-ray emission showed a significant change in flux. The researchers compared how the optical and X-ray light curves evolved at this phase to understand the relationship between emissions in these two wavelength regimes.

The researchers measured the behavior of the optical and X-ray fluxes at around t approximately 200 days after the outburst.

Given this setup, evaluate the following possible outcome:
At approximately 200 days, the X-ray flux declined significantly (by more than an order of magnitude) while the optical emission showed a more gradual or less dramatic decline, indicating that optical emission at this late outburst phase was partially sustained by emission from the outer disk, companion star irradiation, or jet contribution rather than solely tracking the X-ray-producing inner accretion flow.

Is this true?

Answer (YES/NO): YES